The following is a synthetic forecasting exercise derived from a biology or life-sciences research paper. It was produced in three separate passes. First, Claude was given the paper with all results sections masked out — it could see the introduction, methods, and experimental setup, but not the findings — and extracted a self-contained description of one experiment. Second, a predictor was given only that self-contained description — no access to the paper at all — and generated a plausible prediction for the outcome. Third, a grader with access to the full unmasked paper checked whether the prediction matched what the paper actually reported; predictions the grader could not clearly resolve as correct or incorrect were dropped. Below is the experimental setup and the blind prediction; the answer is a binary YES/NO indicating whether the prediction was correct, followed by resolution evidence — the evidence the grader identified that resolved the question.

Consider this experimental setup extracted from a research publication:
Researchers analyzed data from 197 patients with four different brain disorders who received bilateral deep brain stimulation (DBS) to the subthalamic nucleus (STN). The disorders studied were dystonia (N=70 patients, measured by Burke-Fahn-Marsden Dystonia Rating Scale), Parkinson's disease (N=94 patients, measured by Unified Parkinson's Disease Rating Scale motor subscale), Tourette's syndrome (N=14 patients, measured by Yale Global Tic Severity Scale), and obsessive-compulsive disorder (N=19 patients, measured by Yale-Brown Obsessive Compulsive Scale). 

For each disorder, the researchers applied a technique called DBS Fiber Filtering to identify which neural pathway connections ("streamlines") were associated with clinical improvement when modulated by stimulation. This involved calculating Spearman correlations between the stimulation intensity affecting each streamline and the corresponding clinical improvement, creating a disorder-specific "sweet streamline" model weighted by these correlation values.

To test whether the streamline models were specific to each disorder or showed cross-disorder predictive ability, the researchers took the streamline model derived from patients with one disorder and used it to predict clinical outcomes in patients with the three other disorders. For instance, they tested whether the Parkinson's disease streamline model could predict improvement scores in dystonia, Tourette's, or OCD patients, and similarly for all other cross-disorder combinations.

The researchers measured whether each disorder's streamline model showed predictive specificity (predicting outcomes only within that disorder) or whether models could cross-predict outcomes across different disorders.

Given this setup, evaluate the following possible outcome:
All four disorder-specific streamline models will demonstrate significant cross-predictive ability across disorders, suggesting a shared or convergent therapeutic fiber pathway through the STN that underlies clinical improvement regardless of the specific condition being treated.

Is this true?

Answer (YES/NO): NO